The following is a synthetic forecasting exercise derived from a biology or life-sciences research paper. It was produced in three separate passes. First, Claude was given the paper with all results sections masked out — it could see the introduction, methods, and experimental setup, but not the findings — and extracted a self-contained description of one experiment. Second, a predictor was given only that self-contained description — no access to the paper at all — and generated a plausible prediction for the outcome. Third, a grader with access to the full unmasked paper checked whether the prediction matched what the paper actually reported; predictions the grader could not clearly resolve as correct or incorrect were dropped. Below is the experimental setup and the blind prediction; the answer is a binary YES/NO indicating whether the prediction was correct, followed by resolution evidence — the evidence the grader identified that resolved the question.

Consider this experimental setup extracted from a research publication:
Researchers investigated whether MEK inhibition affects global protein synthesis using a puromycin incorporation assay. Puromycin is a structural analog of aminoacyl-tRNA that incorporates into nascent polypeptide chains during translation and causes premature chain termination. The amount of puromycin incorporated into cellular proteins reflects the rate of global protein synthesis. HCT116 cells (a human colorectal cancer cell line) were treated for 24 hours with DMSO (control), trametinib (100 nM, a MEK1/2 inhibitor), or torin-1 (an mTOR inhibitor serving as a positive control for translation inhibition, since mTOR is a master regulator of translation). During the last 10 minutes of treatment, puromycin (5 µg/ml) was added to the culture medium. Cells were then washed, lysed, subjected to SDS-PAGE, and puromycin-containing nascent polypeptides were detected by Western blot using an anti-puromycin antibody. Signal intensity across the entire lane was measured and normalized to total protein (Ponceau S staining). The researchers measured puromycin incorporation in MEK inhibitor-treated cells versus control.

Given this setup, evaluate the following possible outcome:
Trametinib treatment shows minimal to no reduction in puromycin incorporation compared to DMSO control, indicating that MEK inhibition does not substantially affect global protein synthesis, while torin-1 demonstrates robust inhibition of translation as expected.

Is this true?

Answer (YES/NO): NO